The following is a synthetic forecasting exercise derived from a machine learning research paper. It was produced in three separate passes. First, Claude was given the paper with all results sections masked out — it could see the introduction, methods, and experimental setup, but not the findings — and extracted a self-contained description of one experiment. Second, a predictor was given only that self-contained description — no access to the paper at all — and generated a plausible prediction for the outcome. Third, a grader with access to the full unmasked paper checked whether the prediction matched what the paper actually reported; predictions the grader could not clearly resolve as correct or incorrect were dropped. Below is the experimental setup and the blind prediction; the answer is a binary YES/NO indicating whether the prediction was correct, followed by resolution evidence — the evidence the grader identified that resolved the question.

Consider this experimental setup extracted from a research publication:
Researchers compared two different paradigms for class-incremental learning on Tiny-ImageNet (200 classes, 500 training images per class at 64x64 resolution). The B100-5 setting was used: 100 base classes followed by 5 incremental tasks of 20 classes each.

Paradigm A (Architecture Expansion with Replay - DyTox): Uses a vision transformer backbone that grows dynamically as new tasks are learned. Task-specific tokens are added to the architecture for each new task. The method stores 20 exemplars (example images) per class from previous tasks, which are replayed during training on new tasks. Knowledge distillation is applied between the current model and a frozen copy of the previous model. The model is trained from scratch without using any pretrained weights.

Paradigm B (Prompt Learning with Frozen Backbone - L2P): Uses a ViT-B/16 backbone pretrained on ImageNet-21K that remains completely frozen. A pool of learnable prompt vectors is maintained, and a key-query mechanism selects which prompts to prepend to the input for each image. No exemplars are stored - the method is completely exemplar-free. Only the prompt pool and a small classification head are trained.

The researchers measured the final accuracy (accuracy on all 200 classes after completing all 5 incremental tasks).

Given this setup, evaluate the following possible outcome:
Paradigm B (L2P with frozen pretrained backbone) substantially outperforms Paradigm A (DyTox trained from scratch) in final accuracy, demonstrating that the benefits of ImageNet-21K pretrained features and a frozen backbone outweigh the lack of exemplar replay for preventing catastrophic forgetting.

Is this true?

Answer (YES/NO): YES